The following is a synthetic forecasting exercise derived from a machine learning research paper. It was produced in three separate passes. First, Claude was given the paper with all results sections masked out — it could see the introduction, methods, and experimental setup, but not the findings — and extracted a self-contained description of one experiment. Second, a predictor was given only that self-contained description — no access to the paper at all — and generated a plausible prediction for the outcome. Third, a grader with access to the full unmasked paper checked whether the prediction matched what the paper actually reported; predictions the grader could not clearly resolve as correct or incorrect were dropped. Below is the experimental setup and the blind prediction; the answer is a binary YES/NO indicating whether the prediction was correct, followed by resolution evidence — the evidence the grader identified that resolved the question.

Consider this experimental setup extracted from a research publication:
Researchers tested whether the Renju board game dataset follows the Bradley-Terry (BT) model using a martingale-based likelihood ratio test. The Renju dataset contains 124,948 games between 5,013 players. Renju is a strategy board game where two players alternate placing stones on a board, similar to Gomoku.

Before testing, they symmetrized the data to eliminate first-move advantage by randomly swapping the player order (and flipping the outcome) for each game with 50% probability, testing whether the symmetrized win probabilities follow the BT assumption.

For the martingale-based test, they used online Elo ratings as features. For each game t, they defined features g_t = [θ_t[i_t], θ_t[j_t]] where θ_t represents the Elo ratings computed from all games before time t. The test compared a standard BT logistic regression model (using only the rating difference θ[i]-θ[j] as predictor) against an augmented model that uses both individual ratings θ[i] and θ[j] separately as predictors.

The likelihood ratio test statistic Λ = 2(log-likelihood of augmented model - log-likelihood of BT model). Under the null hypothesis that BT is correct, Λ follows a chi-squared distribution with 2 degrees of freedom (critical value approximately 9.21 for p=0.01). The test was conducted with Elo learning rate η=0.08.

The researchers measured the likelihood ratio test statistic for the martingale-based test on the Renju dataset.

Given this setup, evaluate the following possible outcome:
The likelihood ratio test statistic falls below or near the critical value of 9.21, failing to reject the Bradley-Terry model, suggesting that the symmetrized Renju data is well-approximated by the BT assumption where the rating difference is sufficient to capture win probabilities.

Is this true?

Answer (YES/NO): NO